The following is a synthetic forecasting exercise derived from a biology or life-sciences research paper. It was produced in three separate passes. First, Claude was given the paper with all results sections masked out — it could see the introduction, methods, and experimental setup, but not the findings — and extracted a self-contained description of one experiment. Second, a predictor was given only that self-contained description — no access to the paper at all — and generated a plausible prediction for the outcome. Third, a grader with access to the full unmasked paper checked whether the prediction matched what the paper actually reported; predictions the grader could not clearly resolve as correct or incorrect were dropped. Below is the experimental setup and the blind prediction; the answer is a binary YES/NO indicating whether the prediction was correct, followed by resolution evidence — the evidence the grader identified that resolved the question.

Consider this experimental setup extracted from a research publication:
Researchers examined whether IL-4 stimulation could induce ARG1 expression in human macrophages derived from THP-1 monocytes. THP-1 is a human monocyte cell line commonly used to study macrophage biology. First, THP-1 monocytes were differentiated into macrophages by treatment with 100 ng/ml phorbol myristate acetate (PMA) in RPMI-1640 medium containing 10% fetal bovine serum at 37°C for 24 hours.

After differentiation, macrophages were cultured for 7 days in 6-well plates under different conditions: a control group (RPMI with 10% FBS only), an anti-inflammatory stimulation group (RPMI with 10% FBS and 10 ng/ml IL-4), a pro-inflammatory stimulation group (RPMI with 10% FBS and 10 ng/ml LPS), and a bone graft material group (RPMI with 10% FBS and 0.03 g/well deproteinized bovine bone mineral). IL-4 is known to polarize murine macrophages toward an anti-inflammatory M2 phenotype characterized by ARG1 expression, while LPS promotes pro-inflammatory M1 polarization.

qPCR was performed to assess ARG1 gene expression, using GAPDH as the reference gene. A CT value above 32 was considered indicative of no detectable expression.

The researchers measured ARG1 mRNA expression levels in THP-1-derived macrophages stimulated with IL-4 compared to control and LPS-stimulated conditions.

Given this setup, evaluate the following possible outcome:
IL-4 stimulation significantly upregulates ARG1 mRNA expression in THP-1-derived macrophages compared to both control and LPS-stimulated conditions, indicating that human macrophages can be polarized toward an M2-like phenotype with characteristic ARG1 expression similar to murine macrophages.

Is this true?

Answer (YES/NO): NO